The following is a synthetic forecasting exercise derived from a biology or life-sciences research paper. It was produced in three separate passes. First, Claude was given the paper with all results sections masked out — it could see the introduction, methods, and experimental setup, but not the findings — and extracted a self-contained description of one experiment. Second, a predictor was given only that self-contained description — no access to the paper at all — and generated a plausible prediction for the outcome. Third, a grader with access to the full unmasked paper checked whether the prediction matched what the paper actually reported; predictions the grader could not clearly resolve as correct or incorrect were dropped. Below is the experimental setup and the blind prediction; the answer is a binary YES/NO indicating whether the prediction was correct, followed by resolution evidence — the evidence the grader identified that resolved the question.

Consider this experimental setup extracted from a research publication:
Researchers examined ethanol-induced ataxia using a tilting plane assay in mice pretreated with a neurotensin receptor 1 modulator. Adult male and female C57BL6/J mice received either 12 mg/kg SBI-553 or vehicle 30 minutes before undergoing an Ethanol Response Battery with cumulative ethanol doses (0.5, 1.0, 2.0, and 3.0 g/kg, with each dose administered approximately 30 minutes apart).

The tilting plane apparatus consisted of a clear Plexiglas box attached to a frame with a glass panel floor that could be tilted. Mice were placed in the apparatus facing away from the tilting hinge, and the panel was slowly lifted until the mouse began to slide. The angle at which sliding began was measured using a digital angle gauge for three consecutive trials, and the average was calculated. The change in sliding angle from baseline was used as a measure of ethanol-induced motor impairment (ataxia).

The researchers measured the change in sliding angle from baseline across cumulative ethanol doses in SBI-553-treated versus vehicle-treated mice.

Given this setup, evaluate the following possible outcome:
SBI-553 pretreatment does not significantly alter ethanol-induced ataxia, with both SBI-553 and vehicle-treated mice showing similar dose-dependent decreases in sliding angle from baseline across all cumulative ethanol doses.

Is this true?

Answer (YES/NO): NO